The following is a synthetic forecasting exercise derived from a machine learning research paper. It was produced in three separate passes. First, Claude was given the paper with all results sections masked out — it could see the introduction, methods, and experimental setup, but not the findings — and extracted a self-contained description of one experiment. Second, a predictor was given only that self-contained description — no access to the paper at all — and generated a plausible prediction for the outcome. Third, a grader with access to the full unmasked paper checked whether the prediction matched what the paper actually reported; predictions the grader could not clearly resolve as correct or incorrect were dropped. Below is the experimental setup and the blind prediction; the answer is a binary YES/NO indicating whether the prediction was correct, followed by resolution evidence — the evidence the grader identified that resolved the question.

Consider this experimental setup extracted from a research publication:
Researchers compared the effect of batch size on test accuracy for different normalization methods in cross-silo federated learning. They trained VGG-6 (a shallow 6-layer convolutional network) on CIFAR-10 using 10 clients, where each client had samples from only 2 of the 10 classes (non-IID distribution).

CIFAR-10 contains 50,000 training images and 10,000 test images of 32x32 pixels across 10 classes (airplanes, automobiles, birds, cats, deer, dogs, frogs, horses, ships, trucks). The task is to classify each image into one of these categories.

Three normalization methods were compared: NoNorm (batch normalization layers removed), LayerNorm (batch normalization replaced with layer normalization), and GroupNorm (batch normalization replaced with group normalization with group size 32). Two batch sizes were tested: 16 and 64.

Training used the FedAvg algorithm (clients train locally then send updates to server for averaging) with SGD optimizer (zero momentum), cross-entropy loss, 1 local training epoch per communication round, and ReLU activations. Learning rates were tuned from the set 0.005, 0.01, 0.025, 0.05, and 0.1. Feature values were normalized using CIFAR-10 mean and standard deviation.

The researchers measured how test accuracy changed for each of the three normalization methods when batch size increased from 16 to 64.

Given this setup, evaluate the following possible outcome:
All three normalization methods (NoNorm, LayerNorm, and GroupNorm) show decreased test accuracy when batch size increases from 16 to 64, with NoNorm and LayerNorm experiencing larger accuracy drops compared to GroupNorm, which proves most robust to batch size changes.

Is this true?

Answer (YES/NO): NO